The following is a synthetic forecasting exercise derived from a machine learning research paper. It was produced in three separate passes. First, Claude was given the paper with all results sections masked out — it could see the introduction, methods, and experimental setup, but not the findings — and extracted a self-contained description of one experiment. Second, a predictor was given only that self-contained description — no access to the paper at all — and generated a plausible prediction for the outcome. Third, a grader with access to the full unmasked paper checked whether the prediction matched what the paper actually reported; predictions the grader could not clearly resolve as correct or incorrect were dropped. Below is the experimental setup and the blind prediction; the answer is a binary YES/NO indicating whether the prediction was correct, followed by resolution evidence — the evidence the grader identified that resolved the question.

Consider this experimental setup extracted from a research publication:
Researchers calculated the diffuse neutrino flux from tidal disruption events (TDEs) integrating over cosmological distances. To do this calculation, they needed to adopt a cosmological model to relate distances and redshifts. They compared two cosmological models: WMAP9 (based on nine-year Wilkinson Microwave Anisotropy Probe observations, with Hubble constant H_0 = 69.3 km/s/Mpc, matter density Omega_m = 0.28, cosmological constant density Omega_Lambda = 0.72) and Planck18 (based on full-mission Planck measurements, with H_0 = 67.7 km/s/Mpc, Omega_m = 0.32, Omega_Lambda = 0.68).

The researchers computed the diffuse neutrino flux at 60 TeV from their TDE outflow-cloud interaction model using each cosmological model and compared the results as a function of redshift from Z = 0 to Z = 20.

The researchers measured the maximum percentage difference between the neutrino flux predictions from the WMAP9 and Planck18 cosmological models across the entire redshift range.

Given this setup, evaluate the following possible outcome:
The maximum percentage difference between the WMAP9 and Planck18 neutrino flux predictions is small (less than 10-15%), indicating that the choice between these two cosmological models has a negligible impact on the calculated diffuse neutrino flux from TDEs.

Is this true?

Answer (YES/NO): YES